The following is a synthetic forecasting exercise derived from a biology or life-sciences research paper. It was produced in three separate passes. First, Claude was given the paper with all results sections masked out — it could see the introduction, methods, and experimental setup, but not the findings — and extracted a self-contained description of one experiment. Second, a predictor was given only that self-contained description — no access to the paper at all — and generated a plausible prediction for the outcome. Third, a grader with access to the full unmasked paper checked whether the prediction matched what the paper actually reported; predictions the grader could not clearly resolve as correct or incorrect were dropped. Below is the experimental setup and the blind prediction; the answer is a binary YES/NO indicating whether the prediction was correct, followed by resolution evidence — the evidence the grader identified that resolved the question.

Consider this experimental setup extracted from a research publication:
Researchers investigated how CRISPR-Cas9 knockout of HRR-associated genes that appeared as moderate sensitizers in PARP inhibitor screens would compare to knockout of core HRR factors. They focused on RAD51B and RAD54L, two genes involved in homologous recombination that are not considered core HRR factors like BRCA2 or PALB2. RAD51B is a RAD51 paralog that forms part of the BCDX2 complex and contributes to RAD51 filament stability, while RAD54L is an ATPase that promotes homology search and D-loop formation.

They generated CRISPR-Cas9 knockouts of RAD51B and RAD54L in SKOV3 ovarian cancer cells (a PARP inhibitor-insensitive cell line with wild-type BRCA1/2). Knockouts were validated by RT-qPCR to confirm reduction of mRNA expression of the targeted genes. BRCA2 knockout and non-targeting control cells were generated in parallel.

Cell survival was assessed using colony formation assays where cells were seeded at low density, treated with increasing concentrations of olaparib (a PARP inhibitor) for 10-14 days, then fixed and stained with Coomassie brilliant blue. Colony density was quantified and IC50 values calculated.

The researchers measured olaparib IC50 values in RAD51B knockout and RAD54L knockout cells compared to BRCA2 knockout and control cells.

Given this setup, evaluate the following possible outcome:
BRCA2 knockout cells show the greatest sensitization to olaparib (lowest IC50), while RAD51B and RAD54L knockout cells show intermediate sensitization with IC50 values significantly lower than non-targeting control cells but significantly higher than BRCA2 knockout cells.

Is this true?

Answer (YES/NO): YES